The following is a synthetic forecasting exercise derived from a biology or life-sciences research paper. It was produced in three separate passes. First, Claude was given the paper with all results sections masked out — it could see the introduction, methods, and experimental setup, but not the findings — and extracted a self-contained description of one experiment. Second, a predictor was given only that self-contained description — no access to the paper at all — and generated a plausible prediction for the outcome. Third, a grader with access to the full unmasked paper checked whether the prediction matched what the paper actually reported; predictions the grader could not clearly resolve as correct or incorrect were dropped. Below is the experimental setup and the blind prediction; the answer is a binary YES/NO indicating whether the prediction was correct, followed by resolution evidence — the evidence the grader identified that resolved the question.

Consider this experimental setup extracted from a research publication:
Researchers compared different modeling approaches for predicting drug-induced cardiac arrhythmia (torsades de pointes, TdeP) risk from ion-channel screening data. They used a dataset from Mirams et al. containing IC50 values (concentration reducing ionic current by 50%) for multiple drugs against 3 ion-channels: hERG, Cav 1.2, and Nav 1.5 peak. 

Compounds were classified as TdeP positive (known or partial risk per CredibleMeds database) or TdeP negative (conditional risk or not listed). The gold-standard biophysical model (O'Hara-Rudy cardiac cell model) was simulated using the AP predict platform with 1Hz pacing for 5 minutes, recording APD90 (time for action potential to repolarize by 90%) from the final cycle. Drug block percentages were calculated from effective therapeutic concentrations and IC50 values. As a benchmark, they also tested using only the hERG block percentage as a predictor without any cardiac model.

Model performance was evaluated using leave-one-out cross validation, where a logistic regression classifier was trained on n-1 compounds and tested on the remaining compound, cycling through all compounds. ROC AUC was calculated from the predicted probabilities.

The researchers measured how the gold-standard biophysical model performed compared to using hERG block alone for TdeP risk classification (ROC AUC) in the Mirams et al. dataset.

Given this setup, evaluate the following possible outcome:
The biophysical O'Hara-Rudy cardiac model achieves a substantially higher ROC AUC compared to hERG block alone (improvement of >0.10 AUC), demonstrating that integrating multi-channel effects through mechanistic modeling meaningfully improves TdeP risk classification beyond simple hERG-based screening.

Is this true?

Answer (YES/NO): NO